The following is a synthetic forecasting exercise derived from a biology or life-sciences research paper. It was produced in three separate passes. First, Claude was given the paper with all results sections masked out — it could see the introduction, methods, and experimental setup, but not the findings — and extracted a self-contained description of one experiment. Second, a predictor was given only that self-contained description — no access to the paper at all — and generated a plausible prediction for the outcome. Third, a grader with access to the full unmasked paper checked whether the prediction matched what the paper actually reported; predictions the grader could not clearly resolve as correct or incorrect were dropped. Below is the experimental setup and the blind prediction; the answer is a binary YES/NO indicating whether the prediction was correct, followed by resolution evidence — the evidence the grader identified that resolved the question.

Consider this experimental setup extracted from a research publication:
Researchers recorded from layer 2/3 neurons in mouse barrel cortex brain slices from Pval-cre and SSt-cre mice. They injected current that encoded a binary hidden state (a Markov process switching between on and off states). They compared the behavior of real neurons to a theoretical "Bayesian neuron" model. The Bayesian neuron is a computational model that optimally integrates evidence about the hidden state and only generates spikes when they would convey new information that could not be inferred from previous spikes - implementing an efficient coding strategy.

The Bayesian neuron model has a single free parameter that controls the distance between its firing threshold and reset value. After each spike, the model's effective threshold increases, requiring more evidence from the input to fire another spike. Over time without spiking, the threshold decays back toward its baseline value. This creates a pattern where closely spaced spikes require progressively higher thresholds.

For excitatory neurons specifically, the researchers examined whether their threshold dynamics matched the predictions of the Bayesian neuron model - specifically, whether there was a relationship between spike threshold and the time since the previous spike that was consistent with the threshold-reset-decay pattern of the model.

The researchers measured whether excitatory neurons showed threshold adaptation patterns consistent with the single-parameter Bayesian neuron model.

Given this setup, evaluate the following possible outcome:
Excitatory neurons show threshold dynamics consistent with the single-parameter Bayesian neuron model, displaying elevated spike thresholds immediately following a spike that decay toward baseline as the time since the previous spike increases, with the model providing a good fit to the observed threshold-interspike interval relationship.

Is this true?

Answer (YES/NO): NO